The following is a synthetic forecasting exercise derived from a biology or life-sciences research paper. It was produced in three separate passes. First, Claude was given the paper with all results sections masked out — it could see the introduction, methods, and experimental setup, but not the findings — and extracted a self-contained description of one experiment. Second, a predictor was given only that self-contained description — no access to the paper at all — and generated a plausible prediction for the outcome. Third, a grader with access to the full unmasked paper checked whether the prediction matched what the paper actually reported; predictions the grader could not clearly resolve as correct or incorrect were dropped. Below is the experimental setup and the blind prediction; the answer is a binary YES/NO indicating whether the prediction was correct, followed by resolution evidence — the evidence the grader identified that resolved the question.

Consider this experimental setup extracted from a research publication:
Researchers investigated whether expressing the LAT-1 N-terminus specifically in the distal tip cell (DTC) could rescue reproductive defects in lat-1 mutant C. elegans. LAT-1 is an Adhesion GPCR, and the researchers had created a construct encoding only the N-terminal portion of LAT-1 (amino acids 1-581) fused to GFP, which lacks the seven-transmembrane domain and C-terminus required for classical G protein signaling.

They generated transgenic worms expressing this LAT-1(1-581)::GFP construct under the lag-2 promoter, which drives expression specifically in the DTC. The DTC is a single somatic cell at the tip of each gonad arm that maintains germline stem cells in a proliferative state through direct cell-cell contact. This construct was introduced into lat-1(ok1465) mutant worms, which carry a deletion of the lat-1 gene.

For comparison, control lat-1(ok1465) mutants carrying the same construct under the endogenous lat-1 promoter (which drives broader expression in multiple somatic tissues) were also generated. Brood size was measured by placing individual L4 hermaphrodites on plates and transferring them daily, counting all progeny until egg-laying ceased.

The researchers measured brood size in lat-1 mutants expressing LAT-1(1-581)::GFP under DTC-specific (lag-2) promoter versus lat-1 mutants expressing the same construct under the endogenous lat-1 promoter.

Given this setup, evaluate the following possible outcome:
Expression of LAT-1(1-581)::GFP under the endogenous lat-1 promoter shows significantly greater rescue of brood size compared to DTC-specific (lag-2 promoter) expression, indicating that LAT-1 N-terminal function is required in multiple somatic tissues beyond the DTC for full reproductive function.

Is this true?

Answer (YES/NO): YES